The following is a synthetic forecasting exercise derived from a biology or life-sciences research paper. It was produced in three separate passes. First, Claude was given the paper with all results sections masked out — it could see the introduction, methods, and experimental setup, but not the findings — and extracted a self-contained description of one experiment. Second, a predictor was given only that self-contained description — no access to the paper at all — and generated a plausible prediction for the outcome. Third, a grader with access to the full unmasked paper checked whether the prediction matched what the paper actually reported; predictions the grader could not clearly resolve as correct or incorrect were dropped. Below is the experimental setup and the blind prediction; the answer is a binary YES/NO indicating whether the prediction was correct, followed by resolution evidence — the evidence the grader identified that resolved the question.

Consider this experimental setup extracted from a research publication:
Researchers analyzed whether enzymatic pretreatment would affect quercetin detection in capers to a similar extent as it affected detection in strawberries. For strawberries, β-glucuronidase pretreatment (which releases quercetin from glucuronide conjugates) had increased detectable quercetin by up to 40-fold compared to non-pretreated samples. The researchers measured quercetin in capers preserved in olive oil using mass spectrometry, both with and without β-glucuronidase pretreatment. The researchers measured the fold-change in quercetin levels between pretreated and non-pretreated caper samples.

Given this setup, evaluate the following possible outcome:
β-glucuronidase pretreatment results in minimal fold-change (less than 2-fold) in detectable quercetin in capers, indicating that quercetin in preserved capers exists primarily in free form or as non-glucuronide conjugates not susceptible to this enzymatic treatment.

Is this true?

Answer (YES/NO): NO